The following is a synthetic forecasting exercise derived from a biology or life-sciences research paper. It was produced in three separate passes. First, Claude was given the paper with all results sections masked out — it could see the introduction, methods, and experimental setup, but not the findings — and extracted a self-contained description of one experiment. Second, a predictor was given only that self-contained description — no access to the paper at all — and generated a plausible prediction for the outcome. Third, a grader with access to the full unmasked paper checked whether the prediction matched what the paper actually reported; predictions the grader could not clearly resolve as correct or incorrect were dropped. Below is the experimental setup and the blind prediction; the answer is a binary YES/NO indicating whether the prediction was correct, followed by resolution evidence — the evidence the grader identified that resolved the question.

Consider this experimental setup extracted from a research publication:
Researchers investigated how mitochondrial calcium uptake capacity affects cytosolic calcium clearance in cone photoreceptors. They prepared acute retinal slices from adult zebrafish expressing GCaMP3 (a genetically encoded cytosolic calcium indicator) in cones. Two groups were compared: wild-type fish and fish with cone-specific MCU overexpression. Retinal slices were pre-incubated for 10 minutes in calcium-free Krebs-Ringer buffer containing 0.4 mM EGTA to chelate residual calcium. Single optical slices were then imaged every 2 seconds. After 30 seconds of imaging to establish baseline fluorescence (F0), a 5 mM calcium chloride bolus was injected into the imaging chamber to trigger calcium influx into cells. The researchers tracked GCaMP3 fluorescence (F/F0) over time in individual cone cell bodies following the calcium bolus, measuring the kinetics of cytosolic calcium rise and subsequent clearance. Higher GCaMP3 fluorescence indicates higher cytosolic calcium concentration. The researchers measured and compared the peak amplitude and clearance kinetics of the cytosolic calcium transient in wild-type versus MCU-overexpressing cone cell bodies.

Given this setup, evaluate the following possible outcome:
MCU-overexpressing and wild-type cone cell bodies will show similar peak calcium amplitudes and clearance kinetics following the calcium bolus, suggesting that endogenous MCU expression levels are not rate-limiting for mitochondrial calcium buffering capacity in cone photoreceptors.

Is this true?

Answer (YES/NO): NO